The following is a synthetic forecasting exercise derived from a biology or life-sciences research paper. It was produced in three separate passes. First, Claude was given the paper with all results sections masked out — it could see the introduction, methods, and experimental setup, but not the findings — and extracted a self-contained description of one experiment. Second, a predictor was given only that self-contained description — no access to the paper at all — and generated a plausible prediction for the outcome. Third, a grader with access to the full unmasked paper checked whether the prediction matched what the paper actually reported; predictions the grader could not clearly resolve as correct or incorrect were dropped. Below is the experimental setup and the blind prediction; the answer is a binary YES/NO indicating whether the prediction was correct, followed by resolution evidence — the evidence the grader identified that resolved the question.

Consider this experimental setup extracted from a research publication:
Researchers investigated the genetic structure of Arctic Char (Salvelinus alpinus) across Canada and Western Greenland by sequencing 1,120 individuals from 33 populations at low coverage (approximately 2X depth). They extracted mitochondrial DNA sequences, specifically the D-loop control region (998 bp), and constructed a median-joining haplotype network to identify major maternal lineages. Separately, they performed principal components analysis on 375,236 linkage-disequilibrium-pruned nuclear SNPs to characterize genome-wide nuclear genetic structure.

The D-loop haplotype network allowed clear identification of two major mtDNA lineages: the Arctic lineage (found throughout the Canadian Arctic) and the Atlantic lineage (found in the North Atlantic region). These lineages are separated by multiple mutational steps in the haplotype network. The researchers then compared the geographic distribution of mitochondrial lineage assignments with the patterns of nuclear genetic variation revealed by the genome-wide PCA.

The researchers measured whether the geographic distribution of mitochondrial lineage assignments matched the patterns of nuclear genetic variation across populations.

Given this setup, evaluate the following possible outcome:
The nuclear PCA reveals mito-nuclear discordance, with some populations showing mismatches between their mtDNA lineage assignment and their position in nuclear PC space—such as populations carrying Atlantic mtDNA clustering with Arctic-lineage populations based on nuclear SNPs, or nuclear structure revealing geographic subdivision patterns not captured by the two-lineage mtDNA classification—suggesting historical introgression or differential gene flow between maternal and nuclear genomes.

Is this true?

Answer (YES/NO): YES